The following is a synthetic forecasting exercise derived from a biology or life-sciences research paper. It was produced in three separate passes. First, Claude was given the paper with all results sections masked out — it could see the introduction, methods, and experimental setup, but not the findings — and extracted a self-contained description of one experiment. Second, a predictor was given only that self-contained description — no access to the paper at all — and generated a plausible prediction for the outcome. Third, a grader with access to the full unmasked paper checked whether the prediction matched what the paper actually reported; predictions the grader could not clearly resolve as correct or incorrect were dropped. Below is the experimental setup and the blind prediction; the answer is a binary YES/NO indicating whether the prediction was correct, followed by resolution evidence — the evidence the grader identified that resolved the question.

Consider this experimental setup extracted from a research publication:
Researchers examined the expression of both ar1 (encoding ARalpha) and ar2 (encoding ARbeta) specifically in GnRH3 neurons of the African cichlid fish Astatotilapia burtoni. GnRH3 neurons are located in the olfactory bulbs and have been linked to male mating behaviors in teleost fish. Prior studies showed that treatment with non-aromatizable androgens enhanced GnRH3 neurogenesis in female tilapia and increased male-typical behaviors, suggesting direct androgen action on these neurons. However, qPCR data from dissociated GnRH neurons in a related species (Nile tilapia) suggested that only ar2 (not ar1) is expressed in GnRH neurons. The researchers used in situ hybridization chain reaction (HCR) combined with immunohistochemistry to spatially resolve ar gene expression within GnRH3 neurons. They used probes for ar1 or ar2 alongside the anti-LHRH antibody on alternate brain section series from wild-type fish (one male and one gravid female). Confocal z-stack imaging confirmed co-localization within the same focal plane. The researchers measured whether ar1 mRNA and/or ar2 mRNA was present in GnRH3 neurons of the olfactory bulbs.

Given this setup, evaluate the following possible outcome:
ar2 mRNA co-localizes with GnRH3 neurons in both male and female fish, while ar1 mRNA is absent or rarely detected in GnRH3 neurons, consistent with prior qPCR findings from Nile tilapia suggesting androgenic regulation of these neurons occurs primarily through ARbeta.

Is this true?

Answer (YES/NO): NO